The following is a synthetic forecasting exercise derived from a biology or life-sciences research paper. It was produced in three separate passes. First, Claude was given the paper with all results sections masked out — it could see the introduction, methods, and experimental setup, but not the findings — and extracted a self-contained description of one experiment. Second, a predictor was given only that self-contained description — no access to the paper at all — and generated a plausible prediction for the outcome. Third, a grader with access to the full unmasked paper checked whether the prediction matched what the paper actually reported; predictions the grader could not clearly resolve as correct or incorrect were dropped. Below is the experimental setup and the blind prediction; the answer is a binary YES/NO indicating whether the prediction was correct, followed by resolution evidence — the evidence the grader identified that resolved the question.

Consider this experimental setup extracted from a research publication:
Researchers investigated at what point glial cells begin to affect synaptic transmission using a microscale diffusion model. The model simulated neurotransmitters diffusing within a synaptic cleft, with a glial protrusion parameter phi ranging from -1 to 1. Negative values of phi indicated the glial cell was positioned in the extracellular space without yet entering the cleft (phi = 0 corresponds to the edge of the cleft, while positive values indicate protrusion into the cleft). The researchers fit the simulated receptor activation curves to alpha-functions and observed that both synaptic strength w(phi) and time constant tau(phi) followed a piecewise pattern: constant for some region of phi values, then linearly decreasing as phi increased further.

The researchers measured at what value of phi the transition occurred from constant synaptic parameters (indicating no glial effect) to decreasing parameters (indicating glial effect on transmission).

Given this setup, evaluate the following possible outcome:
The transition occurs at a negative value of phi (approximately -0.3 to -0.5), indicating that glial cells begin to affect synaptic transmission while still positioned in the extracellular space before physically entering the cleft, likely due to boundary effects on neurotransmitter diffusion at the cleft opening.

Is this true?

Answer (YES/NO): NO